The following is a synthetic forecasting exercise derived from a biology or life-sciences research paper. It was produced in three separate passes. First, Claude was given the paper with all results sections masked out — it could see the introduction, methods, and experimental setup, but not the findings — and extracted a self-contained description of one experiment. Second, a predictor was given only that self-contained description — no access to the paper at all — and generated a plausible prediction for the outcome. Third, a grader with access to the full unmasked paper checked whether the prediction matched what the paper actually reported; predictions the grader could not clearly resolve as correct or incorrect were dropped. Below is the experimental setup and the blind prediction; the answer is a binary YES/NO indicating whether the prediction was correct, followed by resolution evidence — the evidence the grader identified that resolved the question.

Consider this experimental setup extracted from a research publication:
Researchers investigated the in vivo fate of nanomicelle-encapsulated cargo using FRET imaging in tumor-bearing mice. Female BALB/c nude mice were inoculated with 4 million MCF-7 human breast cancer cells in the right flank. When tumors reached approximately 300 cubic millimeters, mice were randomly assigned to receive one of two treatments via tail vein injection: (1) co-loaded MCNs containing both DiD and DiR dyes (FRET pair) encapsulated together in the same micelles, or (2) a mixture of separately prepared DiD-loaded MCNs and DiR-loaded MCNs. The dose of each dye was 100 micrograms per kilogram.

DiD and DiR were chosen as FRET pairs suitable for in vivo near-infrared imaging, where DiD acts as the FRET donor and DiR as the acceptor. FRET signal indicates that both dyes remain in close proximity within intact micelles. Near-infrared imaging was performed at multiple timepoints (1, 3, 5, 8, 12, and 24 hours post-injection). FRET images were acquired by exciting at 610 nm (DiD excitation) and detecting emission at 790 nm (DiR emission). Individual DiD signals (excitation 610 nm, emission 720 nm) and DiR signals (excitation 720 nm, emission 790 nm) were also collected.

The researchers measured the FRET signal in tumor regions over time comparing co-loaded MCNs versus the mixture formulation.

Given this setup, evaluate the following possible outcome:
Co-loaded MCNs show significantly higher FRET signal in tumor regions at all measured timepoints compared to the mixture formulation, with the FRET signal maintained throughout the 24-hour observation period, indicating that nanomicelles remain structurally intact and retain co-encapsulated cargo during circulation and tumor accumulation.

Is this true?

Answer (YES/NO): NO